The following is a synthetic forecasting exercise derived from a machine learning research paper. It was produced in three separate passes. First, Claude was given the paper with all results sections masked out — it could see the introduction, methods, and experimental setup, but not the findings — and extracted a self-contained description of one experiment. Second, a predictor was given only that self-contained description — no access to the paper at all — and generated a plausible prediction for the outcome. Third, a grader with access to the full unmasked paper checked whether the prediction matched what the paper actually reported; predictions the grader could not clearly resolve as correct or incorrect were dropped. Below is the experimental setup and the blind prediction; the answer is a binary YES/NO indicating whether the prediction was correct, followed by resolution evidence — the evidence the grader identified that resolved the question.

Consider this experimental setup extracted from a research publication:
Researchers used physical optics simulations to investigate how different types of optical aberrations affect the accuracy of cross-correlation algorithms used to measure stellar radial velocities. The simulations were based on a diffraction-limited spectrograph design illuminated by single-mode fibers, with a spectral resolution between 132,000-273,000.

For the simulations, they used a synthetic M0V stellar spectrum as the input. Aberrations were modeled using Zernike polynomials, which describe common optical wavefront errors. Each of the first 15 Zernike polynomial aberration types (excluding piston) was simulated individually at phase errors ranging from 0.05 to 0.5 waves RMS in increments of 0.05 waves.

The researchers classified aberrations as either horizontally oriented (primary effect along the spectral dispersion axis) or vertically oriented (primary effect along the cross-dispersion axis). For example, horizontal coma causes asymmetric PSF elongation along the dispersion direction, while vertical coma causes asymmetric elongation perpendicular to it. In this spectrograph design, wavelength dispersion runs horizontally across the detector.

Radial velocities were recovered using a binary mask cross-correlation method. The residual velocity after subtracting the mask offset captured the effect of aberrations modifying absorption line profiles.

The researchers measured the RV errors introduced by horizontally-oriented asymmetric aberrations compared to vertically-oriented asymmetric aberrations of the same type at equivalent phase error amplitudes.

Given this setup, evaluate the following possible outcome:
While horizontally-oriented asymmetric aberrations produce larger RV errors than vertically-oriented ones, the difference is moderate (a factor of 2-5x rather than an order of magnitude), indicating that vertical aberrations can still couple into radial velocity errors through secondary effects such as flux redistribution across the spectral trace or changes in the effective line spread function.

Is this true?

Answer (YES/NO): NO